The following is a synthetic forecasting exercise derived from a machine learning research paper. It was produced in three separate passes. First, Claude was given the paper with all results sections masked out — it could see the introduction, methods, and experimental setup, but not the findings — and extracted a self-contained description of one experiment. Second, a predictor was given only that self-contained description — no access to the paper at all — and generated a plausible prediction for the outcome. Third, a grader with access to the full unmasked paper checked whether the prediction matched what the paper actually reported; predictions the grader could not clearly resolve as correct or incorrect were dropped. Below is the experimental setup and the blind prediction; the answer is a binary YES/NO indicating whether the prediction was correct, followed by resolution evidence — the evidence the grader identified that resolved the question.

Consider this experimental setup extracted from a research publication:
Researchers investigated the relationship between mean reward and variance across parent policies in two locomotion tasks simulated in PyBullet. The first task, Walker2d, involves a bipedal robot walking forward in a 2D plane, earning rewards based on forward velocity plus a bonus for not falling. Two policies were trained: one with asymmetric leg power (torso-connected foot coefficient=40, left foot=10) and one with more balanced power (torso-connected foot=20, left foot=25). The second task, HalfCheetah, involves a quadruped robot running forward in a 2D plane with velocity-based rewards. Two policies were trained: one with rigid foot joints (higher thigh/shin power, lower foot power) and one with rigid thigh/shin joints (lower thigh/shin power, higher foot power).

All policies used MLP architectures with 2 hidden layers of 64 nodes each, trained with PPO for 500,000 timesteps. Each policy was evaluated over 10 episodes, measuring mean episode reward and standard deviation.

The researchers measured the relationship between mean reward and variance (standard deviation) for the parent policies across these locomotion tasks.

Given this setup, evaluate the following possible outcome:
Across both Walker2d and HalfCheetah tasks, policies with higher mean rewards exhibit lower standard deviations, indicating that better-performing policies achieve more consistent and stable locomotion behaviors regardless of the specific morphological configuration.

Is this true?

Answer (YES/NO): NO